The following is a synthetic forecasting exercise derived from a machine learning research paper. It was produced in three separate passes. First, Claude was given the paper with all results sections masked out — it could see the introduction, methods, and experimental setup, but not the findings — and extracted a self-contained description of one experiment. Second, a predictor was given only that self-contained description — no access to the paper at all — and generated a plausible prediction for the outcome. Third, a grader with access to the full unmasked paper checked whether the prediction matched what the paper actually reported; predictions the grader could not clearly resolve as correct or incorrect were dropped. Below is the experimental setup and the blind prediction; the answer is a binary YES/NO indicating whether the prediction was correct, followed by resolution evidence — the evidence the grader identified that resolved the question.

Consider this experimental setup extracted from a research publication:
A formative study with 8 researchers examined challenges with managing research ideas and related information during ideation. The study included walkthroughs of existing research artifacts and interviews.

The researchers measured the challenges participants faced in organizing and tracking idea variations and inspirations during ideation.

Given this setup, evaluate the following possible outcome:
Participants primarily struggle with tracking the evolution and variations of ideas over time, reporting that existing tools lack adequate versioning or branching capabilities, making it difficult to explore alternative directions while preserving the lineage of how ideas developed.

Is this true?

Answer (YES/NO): NO